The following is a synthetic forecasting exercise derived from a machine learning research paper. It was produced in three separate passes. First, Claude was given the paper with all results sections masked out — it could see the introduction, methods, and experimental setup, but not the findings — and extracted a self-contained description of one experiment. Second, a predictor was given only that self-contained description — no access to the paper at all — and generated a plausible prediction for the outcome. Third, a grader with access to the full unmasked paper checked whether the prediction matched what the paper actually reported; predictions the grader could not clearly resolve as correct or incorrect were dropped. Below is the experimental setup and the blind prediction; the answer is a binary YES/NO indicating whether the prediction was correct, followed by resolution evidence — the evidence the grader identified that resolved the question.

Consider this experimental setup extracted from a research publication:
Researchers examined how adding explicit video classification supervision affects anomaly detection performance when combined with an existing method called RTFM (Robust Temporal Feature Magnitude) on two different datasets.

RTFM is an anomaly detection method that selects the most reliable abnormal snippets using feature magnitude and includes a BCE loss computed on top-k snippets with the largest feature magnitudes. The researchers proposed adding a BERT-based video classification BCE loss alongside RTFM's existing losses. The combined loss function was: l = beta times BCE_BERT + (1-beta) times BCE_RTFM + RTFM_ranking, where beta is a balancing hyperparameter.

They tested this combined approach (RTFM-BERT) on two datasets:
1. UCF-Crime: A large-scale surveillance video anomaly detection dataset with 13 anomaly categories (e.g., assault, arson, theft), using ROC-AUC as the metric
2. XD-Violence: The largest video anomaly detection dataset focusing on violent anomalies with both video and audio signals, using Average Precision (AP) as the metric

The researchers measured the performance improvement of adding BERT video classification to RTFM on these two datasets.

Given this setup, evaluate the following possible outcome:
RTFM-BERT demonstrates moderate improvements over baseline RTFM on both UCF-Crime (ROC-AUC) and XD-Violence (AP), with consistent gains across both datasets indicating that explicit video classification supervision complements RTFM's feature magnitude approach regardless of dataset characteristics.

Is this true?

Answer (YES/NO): NO